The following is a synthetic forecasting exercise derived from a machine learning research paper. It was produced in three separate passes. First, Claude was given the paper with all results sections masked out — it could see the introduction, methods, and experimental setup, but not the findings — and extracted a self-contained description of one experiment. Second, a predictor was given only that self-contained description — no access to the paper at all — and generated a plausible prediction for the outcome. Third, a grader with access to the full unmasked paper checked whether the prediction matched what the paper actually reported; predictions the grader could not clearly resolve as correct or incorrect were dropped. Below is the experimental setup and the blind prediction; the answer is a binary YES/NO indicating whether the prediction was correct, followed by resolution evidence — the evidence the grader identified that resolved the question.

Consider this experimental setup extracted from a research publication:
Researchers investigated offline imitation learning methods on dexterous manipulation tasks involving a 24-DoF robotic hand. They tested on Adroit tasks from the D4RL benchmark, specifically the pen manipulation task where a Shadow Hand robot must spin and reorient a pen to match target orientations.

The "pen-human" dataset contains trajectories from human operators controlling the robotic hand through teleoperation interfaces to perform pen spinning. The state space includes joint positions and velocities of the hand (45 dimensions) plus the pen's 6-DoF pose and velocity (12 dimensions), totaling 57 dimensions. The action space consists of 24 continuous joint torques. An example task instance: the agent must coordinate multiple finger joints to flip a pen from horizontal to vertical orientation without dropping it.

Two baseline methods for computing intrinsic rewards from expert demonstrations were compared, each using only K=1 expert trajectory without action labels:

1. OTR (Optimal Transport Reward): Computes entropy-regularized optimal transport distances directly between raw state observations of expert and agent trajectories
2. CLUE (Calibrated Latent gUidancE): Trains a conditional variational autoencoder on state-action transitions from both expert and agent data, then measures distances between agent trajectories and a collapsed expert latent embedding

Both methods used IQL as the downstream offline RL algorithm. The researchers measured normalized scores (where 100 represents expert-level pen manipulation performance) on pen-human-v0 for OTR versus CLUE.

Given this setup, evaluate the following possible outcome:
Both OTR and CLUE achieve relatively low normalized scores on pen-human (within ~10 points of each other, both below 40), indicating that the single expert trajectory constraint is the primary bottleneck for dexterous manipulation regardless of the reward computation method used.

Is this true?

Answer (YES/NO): NO